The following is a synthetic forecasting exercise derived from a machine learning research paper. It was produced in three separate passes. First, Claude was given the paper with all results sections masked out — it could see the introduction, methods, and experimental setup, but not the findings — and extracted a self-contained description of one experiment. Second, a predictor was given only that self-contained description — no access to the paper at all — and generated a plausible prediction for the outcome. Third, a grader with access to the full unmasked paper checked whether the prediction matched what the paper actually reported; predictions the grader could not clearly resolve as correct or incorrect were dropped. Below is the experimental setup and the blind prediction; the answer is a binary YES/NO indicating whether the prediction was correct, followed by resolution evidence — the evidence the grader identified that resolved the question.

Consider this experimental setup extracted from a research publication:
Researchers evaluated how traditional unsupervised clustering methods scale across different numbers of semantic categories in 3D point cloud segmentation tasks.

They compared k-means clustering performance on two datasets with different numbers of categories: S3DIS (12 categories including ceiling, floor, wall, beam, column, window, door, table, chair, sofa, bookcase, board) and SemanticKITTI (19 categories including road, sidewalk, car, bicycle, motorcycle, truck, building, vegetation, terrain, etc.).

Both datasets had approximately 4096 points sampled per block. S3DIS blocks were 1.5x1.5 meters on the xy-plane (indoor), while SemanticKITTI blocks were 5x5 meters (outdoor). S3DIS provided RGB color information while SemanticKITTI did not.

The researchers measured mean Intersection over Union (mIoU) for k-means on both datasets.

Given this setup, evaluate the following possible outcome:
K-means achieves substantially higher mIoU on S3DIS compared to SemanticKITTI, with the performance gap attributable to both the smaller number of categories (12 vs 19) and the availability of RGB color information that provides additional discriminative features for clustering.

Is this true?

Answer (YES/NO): YES